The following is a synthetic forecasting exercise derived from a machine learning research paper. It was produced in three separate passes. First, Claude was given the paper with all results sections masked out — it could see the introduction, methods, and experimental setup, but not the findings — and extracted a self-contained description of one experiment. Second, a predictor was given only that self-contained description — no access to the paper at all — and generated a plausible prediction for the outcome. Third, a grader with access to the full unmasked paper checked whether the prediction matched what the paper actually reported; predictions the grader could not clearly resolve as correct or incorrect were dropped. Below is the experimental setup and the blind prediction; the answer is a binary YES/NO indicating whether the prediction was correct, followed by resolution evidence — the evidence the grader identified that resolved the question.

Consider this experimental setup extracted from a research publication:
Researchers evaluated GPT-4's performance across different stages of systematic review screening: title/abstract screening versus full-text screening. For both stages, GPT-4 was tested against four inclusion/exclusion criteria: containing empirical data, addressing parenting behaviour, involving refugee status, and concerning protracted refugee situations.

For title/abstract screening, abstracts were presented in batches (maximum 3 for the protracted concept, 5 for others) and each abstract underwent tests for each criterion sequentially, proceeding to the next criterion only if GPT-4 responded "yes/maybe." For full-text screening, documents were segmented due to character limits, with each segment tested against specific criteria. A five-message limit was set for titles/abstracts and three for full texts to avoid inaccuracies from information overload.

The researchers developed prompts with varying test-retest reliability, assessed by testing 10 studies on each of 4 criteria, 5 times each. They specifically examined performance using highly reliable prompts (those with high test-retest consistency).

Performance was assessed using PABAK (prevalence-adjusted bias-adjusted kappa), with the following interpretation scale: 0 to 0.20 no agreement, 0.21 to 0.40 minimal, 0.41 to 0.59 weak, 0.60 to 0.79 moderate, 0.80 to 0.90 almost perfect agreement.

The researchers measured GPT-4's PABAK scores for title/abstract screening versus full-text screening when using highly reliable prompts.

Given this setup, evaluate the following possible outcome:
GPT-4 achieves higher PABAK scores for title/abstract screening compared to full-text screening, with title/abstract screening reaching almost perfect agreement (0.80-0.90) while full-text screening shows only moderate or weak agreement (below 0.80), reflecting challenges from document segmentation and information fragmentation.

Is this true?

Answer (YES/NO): NO